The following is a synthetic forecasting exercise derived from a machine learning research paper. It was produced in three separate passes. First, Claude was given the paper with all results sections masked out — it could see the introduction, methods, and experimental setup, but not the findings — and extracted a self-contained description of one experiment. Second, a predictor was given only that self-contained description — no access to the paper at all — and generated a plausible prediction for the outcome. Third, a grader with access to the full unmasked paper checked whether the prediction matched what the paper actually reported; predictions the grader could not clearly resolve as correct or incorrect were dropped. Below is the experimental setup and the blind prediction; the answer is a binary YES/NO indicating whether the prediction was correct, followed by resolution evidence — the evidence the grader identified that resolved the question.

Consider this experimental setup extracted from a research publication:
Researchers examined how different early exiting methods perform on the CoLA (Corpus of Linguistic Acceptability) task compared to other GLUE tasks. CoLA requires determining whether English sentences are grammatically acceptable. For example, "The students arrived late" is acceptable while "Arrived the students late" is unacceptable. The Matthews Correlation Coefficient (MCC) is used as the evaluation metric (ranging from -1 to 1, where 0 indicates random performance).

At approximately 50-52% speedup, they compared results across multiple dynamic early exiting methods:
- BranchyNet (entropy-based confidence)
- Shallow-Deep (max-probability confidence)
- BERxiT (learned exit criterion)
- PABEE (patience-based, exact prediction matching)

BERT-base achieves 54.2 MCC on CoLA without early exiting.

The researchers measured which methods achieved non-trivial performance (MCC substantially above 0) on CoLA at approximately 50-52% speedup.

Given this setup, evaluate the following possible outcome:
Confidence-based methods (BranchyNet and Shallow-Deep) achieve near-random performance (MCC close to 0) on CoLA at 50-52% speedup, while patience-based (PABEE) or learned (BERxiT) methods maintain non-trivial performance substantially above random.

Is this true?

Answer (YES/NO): NO